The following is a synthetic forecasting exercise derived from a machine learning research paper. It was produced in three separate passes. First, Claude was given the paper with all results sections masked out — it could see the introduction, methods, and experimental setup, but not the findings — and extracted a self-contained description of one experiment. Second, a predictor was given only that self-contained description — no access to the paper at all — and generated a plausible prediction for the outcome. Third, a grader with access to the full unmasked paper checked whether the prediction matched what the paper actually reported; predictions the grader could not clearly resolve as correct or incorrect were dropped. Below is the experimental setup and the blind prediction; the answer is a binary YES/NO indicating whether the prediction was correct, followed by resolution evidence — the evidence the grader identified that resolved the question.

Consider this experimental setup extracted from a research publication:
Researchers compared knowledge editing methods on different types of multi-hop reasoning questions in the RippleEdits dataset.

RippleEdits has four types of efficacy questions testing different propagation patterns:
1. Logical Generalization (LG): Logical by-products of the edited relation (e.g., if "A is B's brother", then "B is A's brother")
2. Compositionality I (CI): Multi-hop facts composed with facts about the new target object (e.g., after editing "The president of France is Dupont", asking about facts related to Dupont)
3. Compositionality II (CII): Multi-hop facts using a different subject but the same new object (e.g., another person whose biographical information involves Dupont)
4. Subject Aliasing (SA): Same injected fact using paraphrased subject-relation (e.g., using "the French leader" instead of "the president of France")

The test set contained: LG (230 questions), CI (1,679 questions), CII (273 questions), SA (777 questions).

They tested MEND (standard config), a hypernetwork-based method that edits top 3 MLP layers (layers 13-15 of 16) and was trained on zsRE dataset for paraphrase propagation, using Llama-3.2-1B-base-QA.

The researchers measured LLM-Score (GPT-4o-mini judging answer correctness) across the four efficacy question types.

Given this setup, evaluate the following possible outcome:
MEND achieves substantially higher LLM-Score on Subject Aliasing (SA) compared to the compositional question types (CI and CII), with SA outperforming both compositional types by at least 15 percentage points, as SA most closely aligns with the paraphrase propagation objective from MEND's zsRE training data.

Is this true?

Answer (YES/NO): NO